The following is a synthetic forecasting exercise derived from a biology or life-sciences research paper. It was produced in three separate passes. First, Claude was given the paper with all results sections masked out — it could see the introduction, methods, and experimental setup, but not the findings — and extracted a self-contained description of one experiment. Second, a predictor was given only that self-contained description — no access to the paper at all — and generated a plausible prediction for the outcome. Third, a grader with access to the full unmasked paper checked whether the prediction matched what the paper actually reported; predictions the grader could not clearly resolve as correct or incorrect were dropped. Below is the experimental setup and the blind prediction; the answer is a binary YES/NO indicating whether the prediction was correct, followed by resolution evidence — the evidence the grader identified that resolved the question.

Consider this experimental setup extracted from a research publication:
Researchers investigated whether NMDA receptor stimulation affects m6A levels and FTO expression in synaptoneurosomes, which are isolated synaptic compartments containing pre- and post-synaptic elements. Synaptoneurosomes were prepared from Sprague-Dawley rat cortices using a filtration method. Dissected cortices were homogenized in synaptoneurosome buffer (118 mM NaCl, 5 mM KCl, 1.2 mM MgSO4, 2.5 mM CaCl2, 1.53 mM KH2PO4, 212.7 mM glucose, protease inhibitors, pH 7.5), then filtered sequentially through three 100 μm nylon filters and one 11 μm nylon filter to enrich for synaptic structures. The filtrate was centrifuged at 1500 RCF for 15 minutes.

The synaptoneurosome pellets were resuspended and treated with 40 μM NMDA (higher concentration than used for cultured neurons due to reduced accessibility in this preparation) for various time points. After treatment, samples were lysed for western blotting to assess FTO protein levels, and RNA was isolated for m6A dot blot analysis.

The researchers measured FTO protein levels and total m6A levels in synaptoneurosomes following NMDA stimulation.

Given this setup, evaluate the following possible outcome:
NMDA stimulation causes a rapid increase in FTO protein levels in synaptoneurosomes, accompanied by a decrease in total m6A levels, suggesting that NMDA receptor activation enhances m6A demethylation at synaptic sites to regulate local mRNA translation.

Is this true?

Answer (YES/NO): NO